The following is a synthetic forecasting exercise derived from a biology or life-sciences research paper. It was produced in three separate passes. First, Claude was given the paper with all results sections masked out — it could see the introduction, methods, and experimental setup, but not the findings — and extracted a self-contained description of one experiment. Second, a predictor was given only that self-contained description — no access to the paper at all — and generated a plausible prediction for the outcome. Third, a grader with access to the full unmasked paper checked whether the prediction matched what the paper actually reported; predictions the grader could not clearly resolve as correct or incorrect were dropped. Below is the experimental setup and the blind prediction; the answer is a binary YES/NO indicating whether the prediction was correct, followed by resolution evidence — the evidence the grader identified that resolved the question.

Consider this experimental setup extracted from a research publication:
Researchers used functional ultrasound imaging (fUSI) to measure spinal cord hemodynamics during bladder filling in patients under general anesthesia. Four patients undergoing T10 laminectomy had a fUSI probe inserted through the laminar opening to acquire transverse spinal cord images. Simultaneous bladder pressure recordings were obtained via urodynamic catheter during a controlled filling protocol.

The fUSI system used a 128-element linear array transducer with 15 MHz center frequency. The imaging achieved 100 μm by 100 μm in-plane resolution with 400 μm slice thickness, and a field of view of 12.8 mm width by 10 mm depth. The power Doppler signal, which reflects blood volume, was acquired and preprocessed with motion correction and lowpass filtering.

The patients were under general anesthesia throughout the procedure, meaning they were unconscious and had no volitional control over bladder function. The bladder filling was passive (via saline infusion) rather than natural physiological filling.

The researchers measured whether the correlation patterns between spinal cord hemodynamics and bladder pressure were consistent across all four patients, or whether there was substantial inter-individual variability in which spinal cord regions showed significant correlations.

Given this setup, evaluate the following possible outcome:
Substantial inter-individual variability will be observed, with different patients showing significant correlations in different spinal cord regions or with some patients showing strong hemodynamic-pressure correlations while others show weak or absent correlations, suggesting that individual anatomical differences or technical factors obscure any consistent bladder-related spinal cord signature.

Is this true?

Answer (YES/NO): NO